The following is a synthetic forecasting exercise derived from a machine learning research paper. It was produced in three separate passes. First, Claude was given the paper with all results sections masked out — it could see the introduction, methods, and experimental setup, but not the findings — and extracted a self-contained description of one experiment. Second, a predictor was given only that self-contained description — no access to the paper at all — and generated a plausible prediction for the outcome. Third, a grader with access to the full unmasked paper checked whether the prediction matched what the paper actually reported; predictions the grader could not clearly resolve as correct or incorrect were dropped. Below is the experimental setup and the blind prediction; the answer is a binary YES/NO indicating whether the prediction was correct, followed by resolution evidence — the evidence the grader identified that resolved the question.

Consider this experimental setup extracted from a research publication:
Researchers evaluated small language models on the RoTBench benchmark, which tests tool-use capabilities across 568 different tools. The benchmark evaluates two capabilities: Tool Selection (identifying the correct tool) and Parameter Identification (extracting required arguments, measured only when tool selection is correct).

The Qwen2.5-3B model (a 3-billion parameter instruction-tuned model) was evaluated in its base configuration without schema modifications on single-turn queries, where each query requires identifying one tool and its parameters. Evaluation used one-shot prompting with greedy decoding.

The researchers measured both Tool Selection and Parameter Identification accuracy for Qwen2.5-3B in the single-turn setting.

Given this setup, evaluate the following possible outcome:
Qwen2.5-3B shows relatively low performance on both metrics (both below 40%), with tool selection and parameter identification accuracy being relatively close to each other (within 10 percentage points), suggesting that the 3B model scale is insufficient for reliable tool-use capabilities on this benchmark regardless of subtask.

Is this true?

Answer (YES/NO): NO